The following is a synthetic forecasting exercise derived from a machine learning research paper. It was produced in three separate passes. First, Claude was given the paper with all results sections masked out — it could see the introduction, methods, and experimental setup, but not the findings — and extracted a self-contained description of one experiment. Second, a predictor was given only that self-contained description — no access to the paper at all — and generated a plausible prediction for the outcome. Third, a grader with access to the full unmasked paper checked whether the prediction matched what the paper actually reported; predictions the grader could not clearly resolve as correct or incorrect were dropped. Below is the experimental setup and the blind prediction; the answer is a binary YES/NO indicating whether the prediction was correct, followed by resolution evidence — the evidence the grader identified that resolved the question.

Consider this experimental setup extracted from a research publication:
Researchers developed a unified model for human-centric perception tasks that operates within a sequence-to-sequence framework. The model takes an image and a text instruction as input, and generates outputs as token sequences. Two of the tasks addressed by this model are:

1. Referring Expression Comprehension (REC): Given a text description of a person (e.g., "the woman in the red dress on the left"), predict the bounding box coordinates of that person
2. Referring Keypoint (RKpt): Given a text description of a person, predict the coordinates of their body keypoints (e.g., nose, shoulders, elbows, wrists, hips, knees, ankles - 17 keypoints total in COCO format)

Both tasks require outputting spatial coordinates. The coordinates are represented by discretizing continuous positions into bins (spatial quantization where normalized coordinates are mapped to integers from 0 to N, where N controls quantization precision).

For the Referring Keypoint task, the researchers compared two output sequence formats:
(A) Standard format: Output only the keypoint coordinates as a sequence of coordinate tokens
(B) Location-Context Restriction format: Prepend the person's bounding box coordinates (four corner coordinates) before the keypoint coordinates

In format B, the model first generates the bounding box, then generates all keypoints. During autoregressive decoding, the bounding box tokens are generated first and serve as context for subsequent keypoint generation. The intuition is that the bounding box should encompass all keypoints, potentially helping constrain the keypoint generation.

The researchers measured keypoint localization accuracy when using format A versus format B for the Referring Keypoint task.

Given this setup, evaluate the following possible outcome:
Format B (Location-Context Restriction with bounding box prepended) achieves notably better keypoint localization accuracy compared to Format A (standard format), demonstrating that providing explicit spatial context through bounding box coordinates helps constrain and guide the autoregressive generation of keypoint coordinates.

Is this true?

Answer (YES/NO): NO